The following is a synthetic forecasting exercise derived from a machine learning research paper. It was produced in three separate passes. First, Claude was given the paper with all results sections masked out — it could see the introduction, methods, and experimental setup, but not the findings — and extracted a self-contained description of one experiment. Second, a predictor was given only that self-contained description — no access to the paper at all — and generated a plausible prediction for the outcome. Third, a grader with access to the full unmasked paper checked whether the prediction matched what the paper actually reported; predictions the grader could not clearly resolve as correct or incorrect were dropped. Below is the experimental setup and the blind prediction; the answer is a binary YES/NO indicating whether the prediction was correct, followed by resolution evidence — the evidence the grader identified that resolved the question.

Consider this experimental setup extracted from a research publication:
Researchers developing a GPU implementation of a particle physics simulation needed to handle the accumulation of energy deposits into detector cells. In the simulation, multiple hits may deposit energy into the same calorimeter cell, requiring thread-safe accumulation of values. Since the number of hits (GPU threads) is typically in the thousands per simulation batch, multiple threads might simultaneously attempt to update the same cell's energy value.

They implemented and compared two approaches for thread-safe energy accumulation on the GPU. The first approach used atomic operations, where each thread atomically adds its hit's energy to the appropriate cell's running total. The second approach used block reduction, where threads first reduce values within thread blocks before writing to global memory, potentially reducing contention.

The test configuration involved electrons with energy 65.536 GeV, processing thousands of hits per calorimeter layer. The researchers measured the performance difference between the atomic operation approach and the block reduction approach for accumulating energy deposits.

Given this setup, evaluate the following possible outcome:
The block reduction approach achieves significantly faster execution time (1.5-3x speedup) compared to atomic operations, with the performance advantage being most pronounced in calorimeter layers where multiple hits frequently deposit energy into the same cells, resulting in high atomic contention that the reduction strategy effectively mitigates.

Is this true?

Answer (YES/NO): NO